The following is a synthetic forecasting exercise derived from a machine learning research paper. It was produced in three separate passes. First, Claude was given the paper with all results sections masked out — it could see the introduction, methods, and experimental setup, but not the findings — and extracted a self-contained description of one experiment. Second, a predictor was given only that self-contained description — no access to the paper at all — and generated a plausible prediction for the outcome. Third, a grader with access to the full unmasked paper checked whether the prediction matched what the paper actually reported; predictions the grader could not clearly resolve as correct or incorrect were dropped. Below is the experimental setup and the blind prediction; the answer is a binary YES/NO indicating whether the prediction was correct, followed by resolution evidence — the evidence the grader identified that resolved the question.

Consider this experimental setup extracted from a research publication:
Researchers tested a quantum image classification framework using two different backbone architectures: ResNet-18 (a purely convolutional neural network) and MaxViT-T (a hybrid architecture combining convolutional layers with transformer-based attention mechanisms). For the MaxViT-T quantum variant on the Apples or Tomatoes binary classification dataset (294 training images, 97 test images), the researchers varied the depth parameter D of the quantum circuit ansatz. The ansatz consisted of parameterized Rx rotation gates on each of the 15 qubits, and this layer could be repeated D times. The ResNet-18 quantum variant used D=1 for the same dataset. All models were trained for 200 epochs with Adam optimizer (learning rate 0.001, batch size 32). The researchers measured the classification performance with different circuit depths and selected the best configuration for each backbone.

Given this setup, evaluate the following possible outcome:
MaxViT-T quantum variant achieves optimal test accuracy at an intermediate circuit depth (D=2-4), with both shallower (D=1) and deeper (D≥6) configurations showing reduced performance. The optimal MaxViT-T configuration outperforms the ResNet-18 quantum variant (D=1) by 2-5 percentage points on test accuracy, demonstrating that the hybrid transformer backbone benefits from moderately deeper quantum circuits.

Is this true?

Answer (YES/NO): NO